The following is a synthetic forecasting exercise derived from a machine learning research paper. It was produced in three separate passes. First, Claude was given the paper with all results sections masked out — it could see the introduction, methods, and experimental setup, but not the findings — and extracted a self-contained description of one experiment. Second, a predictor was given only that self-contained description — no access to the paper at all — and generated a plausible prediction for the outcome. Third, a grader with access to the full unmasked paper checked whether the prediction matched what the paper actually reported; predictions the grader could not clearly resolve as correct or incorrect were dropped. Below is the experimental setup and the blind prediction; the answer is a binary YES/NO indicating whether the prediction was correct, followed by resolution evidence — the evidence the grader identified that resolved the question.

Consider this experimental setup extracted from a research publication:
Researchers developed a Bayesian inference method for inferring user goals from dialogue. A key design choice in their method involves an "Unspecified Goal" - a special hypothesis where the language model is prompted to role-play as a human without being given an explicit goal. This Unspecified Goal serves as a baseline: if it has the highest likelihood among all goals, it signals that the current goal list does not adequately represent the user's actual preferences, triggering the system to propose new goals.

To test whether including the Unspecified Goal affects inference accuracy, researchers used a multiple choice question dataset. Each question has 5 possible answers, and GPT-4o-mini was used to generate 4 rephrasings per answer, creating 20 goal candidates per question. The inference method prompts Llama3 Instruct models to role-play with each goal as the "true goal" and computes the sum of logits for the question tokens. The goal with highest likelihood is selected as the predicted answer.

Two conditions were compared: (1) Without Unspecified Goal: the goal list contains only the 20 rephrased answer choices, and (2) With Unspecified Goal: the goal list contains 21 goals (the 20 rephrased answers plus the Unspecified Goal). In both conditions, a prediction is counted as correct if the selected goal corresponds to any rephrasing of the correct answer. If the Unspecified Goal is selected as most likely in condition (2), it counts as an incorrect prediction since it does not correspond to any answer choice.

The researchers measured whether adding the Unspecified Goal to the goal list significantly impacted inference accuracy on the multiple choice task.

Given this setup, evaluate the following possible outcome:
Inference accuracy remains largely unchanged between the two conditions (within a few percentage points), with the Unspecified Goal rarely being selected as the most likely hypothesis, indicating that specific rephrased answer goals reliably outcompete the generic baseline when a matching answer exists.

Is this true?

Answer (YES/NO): YES